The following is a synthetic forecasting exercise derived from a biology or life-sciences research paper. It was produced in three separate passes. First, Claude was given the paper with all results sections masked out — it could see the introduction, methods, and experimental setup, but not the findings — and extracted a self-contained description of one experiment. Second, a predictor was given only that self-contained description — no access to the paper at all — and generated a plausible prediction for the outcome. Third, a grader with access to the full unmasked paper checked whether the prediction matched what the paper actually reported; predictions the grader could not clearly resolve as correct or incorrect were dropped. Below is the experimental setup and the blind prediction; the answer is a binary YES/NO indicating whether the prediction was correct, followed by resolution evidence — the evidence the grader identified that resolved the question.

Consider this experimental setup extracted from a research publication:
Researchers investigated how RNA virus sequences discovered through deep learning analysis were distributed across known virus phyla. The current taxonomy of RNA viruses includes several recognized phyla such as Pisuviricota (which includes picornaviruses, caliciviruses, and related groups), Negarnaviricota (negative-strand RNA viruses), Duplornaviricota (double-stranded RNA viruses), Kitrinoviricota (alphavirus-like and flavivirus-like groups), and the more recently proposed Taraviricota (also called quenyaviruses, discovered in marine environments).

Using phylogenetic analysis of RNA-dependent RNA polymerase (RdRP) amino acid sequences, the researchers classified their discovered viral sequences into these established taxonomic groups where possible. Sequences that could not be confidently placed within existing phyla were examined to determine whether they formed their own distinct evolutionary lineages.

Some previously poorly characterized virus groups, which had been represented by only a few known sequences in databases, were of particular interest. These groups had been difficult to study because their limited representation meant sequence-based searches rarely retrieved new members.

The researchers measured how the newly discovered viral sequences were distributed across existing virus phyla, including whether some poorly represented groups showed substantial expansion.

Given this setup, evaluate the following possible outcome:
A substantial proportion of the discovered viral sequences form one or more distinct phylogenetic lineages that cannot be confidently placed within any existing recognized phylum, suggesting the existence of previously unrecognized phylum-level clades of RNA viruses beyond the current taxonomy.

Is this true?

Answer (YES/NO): YES